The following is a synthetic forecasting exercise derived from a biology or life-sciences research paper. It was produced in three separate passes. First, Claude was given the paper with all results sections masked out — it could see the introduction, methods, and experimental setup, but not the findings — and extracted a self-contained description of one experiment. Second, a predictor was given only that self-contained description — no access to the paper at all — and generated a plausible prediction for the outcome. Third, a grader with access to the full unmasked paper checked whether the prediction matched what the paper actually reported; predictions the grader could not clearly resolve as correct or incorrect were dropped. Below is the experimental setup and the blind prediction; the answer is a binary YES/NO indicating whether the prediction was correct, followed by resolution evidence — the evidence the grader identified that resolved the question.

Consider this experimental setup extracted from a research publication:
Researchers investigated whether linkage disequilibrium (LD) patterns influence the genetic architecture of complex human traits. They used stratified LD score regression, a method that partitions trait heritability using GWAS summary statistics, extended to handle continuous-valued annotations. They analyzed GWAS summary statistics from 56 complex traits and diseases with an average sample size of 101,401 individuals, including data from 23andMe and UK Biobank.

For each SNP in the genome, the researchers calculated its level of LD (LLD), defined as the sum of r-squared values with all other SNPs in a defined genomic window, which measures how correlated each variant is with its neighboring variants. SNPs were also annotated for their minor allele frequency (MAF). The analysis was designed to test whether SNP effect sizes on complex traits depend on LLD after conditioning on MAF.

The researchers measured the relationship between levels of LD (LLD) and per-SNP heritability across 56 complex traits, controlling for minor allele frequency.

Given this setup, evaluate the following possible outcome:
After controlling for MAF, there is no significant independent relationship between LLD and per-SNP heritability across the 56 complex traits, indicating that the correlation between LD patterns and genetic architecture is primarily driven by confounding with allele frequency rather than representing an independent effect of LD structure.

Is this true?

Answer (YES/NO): NO